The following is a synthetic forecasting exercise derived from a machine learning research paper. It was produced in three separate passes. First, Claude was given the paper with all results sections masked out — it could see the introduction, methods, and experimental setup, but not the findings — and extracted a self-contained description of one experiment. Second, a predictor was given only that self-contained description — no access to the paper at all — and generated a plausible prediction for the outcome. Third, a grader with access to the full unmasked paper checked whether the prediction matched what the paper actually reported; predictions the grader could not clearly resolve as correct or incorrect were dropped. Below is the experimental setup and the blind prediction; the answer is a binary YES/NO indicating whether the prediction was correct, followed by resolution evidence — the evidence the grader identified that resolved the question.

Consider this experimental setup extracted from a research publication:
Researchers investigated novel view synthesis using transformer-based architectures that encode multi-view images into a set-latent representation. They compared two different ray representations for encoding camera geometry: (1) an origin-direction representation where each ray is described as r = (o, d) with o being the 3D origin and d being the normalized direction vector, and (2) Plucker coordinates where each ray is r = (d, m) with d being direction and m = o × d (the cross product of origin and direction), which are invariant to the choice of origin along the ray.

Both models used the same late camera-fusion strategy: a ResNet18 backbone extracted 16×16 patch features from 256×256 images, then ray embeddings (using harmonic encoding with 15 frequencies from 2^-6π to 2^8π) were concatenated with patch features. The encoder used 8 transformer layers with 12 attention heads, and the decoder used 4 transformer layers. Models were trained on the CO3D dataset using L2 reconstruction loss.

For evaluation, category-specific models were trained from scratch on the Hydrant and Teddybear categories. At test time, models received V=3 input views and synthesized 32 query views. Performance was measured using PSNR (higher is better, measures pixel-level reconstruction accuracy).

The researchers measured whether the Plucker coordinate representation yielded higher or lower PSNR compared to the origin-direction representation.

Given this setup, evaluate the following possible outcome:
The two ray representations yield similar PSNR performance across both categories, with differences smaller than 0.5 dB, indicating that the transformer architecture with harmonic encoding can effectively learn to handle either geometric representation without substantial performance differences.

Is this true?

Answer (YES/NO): NO